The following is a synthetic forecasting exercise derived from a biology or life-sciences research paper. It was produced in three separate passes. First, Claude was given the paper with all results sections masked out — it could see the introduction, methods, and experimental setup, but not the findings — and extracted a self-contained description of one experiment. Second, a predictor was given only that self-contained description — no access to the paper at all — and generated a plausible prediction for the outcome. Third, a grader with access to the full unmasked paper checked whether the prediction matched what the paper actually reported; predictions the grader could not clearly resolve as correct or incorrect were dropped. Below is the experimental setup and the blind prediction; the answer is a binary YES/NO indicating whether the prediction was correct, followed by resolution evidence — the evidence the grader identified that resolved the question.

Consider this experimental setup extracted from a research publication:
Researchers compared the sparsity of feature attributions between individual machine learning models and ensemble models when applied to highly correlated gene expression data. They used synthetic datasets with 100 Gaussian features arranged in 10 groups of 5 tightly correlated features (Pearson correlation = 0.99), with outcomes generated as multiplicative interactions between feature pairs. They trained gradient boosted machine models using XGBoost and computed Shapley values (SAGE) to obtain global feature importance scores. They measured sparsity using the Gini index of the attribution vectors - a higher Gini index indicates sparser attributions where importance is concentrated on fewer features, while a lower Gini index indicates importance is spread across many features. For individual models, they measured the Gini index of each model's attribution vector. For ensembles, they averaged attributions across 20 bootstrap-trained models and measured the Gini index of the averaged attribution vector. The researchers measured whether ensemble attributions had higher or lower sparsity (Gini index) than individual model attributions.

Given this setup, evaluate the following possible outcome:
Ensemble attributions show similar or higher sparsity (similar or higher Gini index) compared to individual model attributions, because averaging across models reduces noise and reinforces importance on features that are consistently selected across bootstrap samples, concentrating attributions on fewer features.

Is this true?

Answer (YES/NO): YES